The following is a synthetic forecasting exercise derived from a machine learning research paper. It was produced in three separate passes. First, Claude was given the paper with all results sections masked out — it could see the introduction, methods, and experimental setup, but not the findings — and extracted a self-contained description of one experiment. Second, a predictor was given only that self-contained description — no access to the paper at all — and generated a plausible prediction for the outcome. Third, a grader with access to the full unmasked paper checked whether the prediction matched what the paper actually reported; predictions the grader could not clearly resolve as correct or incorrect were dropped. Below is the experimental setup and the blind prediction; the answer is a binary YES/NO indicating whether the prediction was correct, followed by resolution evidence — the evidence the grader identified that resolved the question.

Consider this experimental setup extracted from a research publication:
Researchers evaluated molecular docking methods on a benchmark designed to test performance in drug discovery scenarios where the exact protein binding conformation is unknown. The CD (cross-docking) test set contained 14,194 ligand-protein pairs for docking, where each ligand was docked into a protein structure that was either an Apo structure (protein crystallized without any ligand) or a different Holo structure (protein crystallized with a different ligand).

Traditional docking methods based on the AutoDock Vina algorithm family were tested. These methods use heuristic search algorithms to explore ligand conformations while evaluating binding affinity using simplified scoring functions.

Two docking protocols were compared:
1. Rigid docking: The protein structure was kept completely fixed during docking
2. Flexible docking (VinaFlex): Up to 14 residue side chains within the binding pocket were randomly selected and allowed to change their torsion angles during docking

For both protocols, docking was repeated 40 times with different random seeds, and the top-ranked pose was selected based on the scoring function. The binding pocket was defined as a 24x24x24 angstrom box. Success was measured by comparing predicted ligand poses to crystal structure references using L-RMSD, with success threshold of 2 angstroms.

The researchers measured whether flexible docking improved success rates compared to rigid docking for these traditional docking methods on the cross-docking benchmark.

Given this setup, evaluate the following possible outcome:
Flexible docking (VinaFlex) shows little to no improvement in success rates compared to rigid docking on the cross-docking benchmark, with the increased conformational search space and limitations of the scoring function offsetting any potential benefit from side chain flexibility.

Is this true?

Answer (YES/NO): NO